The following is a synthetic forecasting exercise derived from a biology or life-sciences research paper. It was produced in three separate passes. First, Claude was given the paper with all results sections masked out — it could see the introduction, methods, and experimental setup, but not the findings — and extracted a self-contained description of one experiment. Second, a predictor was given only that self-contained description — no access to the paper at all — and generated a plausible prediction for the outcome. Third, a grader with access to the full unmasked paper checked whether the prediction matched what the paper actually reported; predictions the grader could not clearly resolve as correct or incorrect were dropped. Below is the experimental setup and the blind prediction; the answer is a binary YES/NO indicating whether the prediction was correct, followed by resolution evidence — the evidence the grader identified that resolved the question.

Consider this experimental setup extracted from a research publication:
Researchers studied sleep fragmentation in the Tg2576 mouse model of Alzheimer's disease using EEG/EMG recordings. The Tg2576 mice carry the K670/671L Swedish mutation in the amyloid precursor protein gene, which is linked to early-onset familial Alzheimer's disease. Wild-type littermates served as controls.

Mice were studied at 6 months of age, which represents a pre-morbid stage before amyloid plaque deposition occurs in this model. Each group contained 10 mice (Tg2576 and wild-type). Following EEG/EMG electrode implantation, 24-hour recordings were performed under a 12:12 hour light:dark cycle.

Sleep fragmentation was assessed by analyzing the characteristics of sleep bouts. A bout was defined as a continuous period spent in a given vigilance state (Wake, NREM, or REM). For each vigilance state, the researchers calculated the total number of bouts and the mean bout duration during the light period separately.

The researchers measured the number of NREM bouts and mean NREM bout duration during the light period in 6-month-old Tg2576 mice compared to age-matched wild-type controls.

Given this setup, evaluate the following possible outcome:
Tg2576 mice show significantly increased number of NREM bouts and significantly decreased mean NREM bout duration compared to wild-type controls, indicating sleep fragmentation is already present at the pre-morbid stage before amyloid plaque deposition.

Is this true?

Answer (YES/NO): NO